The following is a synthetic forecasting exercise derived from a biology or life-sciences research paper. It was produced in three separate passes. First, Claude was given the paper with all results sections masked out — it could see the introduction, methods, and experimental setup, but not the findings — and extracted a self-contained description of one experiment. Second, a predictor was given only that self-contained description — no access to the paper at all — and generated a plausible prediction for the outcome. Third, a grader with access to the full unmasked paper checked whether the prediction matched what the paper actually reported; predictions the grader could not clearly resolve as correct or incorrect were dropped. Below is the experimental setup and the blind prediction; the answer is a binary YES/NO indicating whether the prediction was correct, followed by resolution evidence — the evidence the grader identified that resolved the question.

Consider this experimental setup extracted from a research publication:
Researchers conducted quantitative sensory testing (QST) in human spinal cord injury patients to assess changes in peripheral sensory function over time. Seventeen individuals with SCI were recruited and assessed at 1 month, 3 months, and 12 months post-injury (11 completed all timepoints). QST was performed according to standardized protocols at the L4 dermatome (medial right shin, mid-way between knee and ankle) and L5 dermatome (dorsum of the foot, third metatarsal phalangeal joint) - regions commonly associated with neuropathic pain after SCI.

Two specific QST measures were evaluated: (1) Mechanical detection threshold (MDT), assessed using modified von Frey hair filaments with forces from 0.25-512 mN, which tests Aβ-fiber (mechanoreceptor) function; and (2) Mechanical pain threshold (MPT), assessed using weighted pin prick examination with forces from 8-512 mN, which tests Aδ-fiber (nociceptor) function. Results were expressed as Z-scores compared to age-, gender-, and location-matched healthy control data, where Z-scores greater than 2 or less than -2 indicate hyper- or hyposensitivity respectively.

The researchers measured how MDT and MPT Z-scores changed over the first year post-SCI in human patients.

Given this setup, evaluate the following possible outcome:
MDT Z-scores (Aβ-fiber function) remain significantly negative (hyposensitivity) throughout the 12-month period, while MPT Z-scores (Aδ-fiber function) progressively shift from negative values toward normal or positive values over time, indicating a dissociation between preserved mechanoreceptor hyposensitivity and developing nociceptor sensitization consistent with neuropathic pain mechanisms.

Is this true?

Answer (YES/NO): NO